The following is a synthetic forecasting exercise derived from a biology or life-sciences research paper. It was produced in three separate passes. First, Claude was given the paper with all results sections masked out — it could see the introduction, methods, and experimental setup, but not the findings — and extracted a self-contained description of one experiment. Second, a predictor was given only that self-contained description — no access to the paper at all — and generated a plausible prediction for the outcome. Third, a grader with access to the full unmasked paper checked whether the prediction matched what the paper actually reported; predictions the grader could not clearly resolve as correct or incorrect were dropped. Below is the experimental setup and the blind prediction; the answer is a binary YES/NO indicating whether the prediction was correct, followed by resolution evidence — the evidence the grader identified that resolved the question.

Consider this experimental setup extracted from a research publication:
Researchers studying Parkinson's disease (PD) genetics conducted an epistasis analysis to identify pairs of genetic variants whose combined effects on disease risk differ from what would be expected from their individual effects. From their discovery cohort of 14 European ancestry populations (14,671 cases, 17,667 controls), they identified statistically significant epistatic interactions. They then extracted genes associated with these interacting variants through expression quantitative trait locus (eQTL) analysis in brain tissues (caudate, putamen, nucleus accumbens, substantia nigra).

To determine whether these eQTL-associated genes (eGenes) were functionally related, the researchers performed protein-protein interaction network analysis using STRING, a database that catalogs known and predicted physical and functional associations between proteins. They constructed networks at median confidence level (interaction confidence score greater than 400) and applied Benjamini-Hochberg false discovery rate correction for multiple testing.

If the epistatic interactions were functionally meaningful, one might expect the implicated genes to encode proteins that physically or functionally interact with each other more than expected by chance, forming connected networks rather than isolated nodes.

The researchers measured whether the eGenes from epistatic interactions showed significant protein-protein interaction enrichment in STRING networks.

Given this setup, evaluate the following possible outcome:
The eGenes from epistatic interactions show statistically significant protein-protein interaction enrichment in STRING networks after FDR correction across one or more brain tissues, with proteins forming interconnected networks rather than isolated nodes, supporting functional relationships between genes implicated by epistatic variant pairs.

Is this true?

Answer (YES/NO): YES